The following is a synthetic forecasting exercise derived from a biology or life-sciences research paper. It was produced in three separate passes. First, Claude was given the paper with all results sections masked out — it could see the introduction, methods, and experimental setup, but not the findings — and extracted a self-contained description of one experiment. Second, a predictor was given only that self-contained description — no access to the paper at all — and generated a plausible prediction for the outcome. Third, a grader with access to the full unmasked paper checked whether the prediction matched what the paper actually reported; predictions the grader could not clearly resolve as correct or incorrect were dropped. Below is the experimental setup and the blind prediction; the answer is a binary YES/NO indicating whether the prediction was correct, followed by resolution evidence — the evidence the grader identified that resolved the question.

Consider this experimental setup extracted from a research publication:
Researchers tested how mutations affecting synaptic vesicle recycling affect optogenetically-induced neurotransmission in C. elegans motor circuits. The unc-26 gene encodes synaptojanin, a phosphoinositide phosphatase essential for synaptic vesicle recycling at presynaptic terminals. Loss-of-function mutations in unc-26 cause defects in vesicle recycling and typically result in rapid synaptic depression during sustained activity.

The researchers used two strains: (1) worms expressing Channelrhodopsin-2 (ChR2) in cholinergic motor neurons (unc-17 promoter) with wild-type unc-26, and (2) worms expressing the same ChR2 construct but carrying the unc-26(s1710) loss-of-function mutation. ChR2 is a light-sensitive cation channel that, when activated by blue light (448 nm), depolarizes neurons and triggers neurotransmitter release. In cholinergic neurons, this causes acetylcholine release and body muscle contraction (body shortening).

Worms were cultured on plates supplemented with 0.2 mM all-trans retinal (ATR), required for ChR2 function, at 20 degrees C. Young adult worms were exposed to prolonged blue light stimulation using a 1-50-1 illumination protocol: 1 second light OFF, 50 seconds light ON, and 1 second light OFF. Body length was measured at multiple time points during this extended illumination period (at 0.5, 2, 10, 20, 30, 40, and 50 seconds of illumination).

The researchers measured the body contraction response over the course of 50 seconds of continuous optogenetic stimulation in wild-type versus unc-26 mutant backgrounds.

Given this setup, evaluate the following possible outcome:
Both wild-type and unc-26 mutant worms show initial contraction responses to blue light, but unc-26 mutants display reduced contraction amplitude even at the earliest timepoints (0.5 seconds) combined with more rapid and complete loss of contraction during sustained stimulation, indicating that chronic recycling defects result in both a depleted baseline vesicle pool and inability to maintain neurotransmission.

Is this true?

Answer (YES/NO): NO